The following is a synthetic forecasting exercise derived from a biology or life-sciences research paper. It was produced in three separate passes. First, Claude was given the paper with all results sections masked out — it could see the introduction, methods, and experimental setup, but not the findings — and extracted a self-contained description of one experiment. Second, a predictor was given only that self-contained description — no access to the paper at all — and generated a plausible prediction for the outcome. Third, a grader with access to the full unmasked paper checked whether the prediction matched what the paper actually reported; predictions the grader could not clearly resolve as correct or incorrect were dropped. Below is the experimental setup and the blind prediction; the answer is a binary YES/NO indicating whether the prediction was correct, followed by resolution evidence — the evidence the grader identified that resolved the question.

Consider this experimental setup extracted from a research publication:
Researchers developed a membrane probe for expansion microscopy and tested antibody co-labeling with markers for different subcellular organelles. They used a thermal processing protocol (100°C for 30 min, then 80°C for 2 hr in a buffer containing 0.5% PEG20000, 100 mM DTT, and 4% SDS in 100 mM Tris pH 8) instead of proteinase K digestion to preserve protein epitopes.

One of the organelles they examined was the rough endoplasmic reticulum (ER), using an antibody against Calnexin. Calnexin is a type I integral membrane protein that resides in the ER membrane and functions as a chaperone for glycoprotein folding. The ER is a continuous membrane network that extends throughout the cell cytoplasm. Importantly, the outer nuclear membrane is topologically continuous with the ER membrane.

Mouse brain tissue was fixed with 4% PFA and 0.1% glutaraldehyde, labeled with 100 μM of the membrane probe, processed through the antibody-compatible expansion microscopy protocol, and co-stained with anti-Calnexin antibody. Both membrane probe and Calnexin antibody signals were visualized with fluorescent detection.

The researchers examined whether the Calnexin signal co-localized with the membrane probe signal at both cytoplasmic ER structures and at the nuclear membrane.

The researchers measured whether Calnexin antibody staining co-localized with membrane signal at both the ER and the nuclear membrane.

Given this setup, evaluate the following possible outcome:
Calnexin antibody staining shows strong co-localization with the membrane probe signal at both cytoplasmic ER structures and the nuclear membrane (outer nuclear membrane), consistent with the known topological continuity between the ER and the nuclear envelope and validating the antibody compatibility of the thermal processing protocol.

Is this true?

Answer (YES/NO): YES